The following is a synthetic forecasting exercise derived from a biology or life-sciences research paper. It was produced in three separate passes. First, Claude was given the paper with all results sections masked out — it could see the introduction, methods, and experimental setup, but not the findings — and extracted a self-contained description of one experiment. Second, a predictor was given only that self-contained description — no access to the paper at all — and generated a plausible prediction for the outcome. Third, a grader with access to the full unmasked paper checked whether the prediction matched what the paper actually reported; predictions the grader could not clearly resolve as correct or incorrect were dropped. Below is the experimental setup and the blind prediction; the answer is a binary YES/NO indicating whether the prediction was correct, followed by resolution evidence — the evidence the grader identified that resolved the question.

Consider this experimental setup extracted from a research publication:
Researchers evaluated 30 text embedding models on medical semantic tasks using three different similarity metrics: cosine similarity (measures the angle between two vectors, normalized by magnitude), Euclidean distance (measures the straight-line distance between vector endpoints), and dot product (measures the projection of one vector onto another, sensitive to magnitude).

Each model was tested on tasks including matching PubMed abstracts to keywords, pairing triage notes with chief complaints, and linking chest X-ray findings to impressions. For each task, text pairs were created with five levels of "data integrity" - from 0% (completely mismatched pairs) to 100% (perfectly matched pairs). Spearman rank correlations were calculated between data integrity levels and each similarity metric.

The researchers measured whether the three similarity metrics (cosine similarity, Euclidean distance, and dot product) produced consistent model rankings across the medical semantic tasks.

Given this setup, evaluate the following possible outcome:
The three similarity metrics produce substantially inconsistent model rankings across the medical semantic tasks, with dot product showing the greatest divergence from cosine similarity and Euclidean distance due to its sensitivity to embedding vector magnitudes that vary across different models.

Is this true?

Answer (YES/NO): NO